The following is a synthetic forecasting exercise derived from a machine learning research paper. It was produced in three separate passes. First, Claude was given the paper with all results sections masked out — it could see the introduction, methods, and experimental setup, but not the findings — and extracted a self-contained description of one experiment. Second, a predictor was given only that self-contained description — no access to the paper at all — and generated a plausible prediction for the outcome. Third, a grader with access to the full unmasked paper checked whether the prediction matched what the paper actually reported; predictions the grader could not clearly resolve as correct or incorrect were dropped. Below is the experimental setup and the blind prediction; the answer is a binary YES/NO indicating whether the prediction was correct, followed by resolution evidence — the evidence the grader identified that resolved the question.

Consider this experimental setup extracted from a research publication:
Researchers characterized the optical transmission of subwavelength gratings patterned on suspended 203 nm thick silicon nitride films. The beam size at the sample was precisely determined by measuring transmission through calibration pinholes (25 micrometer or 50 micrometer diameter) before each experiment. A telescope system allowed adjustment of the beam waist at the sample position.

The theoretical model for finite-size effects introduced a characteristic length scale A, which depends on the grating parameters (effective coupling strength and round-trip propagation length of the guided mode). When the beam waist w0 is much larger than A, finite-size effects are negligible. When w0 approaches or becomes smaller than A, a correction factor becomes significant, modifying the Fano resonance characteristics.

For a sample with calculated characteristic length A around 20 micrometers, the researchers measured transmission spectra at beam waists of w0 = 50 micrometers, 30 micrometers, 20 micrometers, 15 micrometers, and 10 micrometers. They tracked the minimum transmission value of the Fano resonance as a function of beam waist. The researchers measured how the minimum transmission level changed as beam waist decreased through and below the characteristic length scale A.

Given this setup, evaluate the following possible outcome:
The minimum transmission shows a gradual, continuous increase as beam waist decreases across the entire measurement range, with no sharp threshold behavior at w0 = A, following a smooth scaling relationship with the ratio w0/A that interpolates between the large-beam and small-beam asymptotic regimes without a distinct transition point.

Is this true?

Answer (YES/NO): YES